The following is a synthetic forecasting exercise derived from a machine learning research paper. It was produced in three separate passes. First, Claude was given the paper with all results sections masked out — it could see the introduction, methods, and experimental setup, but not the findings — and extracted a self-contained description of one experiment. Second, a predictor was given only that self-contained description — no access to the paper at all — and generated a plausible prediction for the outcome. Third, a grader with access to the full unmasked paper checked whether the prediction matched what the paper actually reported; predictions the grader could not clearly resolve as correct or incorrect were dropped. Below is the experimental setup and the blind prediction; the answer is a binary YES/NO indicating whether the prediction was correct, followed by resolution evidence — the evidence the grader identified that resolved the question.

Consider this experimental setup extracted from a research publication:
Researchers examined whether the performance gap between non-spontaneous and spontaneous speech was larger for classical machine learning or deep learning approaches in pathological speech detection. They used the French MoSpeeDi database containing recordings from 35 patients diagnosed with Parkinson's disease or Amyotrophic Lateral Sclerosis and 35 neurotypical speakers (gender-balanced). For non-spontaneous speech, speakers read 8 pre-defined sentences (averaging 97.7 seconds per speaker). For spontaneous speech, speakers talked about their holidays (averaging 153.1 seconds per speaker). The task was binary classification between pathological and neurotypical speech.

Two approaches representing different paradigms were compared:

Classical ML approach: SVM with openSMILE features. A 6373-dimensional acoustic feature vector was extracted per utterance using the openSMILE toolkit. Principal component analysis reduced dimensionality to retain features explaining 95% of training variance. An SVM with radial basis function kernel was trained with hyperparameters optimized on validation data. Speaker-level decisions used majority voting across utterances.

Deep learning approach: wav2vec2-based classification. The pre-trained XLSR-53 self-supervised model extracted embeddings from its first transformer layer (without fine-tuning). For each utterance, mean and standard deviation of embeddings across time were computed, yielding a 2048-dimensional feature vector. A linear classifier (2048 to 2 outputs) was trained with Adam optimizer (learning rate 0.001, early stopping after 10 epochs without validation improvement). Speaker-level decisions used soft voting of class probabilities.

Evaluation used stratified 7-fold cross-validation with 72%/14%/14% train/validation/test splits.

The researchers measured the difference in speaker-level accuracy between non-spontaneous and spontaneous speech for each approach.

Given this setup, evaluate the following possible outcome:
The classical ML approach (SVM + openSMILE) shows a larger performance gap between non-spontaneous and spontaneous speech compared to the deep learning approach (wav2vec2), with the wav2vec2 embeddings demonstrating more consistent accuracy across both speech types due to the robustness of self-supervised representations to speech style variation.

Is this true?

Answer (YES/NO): YES